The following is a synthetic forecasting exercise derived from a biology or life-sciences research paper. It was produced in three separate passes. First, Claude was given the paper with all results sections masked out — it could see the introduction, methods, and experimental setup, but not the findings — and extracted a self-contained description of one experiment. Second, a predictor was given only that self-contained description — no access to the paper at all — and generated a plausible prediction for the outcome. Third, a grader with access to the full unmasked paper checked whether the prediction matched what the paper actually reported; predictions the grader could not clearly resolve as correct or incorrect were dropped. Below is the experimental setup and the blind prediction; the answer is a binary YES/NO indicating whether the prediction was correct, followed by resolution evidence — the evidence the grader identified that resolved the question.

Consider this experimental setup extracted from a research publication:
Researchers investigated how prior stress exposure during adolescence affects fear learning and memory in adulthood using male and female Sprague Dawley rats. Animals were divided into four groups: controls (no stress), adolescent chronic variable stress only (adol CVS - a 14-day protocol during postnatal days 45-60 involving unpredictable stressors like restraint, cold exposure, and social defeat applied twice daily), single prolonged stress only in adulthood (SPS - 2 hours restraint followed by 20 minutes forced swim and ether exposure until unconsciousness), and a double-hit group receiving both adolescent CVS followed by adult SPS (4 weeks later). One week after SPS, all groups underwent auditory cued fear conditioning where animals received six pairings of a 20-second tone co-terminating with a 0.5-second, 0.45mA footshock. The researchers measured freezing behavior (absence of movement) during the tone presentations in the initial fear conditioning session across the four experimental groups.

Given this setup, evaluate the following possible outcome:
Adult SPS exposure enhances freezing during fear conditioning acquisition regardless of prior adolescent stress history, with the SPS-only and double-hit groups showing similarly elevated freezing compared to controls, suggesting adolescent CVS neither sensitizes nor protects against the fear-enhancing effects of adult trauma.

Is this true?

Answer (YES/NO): NO